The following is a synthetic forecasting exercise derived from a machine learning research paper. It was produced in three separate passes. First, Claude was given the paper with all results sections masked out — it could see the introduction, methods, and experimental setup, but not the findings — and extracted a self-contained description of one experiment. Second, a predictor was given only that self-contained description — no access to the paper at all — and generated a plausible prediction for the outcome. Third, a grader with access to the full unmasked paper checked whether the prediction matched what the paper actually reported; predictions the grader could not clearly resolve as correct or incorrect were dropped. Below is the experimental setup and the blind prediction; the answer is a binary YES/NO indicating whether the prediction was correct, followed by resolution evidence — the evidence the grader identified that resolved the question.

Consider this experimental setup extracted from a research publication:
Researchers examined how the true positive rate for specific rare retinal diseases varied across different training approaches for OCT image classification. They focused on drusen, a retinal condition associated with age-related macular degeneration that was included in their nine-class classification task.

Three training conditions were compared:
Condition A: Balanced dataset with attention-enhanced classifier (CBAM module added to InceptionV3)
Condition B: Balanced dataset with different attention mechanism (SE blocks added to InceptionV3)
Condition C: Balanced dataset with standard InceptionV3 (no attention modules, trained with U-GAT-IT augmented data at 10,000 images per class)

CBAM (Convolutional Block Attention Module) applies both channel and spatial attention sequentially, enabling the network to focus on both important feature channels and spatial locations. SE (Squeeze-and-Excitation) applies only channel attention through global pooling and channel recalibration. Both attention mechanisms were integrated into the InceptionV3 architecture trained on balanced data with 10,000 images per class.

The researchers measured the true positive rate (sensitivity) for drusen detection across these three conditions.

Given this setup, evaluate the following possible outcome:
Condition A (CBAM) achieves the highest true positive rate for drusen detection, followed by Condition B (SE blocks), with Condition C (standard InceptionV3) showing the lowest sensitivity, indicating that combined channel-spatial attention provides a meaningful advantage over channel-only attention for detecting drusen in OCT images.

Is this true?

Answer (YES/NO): YES